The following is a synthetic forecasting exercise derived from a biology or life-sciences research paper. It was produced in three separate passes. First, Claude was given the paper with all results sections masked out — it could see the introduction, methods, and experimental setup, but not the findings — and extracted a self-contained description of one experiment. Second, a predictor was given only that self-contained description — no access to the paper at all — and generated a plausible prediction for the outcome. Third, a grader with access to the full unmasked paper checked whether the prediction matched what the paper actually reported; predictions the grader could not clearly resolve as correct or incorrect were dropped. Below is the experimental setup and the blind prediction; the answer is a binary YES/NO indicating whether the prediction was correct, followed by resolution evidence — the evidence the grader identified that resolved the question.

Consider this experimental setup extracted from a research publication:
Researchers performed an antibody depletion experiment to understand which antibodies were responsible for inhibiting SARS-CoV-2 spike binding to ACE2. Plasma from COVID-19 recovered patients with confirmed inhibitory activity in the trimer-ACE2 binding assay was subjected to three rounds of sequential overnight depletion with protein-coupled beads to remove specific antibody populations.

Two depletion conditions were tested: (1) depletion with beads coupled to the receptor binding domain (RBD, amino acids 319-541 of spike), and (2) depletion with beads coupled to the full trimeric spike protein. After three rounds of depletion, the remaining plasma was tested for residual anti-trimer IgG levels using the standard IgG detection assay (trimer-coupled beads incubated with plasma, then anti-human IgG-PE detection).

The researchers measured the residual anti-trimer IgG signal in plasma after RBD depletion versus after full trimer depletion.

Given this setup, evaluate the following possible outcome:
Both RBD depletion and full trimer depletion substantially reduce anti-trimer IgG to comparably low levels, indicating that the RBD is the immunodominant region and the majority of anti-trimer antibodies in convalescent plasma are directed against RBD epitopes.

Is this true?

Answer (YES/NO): NO